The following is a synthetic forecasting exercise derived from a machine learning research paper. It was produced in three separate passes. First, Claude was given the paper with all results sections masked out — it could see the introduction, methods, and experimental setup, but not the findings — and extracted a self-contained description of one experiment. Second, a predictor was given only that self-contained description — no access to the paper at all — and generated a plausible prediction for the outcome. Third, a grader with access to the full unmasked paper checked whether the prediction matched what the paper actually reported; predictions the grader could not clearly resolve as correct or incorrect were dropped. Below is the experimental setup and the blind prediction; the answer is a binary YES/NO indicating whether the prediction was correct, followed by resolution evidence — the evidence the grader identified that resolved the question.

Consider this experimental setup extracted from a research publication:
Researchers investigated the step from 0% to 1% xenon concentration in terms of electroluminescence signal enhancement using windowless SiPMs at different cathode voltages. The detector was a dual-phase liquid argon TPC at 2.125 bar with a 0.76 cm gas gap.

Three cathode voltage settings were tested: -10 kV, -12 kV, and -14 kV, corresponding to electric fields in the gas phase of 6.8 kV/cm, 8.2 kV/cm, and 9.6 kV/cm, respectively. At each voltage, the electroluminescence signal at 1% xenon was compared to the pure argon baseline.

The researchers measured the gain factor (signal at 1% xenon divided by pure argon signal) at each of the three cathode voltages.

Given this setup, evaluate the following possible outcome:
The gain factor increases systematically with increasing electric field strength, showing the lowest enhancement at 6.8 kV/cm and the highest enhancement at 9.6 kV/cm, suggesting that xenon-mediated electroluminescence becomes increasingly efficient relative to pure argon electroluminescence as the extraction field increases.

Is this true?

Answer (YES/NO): NO